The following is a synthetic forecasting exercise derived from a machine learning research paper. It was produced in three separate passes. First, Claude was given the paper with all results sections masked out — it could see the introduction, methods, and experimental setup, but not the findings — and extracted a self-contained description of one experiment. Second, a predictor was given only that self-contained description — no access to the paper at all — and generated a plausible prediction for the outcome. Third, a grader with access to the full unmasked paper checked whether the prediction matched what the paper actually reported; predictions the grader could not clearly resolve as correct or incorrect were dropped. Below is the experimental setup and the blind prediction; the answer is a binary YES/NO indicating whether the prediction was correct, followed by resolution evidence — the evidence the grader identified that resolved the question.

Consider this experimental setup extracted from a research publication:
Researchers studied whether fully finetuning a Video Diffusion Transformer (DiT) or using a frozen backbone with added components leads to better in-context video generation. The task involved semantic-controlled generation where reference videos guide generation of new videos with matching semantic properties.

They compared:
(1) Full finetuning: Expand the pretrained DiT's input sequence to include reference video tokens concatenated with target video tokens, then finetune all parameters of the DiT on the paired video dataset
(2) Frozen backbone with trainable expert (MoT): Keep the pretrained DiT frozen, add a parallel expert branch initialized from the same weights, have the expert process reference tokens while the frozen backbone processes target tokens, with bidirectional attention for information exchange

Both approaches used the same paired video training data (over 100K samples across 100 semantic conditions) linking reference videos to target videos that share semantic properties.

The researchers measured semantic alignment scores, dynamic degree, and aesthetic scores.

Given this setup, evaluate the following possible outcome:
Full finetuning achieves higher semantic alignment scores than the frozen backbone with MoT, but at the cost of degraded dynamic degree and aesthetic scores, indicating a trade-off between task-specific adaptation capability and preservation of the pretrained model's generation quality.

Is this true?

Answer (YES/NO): NO